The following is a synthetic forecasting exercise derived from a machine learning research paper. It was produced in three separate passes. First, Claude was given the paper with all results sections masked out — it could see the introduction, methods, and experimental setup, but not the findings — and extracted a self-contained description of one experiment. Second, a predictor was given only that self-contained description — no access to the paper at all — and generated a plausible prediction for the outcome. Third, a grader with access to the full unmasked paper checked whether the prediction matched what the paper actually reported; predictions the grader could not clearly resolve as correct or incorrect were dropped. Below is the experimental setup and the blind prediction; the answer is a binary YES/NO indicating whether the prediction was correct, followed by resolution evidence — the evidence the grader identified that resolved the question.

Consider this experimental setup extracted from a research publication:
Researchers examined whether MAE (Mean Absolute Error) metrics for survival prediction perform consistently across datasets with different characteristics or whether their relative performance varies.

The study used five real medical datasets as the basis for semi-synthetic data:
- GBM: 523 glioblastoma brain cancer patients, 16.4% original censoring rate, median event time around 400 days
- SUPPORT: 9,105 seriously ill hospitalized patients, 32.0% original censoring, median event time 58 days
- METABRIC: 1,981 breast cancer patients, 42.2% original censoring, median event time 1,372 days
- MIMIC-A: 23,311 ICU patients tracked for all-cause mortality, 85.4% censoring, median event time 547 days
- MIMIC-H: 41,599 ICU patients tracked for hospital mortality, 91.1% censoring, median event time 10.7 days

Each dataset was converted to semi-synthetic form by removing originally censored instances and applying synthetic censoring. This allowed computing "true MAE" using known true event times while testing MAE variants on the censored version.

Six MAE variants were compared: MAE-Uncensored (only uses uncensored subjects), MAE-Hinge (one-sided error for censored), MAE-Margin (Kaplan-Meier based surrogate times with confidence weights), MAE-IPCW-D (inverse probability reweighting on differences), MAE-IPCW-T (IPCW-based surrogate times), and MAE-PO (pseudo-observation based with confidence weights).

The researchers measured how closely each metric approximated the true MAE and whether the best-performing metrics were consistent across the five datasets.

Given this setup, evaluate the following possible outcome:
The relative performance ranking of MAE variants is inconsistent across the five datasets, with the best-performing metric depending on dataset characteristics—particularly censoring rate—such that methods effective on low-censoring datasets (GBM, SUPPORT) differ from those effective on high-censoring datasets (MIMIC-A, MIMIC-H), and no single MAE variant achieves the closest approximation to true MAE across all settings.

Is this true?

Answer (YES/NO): NO